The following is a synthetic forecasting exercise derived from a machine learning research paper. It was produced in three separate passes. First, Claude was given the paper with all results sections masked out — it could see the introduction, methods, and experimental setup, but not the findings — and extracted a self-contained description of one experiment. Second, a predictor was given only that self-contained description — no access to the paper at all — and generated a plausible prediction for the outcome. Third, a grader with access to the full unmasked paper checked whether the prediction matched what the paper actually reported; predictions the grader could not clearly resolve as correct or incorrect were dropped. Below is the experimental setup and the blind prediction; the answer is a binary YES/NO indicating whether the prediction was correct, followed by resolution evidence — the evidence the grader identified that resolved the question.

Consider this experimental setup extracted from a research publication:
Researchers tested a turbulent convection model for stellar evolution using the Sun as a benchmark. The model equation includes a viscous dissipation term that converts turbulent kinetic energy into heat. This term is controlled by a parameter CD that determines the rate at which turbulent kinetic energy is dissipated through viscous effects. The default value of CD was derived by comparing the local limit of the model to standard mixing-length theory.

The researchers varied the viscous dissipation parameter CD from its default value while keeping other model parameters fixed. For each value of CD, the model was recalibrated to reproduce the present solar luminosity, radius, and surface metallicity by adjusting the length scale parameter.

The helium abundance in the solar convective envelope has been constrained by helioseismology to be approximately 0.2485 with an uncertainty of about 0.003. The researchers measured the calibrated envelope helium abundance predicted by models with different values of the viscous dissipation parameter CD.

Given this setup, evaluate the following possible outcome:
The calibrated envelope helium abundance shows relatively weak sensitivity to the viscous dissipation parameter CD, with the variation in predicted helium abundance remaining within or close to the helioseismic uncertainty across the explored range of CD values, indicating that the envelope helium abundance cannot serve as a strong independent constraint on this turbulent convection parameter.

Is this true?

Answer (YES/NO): YES